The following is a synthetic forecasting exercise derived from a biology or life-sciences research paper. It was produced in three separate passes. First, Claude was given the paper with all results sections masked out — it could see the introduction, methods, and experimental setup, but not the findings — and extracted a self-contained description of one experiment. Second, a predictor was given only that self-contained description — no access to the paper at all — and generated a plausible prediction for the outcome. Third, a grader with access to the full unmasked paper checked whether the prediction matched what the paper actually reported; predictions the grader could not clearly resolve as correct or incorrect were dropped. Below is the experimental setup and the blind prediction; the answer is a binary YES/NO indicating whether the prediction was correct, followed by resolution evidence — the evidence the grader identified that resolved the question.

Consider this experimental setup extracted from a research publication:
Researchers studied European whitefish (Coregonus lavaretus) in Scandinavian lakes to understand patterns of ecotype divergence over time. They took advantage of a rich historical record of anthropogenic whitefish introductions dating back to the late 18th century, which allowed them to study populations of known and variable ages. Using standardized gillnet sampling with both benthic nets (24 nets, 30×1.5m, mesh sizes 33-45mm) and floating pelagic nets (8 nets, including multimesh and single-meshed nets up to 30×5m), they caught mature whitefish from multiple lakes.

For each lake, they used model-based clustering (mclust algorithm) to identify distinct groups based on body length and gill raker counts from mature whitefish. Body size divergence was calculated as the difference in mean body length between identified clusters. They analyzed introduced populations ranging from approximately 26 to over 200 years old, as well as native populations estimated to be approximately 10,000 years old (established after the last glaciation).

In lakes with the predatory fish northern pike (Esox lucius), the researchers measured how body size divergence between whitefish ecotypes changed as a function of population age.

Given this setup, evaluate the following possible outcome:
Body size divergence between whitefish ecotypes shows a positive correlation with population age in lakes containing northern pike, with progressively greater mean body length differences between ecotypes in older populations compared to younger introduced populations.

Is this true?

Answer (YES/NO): NO